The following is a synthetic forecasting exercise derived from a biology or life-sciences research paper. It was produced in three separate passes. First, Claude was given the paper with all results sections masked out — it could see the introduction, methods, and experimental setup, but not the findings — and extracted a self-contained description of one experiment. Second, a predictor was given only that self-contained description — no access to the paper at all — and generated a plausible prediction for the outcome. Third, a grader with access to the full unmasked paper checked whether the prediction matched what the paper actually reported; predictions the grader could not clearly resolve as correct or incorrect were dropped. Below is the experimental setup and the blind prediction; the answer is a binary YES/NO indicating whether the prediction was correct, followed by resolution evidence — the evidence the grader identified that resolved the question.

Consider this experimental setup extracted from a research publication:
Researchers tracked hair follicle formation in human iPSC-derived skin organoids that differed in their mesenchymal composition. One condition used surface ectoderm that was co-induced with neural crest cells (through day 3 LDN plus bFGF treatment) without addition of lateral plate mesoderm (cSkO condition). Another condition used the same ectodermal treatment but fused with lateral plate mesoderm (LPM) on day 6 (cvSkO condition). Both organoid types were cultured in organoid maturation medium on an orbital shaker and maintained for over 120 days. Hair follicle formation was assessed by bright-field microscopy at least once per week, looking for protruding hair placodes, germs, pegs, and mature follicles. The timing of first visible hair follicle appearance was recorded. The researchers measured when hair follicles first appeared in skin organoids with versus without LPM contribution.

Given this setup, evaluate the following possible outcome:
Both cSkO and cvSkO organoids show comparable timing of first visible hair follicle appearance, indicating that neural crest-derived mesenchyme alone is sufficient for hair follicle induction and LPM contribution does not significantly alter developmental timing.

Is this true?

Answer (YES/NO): NO